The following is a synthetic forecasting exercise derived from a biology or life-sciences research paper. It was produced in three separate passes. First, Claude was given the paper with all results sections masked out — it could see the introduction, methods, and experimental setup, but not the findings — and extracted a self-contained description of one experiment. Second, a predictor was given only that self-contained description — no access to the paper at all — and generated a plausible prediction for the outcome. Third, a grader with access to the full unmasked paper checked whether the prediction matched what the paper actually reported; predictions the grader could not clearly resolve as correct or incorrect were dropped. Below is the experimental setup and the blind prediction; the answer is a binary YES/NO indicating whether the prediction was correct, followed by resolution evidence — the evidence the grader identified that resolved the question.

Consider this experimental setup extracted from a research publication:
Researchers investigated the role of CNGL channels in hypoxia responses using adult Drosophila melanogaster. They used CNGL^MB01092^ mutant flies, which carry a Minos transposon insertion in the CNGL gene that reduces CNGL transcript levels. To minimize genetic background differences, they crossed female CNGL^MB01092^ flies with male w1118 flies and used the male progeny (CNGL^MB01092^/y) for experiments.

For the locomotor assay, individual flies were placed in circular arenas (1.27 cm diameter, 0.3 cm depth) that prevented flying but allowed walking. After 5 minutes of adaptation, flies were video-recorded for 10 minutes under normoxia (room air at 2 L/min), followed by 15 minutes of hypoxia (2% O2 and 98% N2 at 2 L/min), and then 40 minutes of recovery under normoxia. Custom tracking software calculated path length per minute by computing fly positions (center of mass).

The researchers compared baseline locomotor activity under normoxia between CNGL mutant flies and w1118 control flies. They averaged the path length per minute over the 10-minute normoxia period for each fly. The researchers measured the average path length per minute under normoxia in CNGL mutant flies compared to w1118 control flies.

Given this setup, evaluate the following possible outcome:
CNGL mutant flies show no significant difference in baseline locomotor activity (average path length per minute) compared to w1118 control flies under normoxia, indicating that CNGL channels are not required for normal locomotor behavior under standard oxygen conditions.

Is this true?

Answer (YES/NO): NO